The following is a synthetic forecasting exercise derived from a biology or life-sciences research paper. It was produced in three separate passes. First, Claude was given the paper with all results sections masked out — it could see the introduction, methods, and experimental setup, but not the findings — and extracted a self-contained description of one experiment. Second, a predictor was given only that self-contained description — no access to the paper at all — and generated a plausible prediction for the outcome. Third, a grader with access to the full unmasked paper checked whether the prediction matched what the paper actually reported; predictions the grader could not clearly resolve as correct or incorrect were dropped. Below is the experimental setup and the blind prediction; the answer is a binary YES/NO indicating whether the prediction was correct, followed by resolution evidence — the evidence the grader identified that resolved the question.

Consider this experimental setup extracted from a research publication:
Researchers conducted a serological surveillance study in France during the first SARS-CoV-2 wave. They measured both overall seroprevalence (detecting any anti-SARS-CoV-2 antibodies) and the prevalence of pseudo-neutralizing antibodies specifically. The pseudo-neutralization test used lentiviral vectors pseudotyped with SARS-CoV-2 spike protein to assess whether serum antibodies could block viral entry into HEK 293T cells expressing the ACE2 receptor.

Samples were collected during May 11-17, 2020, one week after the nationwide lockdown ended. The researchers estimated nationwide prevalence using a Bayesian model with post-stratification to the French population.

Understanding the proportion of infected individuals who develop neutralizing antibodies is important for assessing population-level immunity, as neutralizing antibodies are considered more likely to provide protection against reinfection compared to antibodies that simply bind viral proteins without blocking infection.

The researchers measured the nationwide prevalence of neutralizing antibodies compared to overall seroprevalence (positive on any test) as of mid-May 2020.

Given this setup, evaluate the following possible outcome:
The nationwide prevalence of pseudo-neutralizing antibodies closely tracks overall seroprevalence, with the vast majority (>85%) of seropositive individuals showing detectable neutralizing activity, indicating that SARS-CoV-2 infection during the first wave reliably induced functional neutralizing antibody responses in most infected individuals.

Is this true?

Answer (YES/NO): NO